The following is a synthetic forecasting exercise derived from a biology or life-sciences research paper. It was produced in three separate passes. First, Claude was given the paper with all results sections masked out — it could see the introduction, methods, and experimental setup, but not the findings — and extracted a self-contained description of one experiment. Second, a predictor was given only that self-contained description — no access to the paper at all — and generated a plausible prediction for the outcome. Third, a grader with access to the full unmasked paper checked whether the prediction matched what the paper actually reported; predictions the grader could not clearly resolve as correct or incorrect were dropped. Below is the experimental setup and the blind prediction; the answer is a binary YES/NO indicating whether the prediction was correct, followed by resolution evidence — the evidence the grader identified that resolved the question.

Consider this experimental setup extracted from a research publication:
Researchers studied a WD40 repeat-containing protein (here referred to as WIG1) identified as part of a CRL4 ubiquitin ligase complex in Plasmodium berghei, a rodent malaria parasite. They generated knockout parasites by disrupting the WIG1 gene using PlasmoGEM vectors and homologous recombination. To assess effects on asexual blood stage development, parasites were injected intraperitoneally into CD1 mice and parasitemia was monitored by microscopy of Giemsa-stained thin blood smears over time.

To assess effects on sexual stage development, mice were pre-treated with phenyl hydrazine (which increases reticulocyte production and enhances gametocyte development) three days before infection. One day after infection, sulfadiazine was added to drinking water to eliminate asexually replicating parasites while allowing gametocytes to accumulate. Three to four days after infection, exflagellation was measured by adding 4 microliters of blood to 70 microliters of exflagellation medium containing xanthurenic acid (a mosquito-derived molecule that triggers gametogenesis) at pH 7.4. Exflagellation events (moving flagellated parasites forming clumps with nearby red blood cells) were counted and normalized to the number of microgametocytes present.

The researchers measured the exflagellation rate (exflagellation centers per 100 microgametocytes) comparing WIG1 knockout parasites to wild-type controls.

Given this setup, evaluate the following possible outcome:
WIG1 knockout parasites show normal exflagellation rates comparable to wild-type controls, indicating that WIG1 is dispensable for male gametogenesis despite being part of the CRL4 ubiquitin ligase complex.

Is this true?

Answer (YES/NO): NO